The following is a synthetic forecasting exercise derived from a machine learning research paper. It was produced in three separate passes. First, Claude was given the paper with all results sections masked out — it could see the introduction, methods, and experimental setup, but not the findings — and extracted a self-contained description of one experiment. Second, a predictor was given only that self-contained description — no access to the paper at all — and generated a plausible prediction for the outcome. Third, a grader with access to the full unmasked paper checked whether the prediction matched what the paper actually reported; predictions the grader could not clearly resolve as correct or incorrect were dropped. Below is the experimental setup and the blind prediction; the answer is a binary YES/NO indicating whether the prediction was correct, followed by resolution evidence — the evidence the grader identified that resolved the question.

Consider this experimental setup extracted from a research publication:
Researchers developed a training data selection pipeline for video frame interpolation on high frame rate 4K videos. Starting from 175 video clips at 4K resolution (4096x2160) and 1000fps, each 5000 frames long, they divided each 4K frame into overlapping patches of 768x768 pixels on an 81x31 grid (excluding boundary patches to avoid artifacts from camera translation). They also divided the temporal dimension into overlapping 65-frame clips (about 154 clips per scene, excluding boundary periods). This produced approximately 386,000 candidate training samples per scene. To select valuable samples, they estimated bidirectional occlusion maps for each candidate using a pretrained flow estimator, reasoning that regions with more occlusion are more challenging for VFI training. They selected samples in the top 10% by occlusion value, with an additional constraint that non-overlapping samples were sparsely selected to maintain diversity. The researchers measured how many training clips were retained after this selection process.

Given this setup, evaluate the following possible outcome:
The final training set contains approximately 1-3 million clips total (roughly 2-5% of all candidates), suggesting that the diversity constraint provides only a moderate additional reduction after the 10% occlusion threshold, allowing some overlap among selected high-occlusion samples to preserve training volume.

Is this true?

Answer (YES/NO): NO